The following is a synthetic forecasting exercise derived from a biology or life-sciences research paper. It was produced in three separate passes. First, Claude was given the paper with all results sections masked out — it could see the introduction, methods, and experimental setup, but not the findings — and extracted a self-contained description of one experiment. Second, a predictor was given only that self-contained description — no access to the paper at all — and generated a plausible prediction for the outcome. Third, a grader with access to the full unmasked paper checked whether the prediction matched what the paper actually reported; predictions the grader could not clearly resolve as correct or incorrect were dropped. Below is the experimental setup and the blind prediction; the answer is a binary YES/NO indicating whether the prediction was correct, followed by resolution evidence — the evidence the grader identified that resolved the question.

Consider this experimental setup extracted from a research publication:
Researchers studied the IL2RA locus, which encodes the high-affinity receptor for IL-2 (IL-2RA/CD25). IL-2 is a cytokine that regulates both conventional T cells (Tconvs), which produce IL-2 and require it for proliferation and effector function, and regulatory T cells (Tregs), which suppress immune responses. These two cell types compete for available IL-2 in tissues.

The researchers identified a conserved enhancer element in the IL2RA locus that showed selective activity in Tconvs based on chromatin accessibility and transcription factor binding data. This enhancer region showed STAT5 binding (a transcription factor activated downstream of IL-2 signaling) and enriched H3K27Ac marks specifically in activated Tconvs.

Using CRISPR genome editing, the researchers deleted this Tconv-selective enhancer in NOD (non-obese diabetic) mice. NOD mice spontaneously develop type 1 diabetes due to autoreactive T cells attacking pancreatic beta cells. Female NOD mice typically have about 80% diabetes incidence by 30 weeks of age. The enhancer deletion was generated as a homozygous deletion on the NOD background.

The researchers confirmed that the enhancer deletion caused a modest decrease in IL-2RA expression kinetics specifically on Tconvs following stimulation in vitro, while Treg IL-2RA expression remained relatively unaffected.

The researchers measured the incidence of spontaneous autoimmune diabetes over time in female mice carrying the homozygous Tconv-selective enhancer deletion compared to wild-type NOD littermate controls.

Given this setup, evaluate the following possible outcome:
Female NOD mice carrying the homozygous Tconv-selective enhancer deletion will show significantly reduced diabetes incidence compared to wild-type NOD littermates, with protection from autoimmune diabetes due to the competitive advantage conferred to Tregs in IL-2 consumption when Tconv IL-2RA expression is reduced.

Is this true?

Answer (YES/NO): YES